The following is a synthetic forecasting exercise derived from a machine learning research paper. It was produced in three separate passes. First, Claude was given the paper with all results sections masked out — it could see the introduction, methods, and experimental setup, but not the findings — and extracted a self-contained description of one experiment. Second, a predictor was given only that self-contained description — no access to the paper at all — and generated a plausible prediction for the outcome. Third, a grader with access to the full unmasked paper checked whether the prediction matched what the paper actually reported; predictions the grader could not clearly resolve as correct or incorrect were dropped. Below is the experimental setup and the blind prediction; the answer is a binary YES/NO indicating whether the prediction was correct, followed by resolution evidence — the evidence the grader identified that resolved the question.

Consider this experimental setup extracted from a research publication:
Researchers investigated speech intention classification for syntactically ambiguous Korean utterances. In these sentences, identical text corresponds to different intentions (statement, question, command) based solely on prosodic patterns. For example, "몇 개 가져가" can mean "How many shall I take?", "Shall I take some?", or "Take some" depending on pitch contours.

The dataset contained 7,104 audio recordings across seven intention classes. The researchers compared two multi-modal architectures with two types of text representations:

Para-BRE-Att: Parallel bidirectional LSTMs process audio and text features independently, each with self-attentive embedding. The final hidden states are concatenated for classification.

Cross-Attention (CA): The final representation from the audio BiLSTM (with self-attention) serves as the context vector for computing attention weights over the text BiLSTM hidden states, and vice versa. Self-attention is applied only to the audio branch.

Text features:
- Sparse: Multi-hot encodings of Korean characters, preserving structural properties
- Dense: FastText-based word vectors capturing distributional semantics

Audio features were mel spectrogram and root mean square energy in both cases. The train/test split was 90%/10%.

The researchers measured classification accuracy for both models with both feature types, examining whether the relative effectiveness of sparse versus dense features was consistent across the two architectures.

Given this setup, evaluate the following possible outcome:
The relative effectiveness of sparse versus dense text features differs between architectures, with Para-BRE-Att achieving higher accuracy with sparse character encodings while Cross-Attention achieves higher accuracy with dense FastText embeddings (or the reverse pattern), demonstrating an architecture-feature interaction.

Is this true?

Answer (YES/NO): YES